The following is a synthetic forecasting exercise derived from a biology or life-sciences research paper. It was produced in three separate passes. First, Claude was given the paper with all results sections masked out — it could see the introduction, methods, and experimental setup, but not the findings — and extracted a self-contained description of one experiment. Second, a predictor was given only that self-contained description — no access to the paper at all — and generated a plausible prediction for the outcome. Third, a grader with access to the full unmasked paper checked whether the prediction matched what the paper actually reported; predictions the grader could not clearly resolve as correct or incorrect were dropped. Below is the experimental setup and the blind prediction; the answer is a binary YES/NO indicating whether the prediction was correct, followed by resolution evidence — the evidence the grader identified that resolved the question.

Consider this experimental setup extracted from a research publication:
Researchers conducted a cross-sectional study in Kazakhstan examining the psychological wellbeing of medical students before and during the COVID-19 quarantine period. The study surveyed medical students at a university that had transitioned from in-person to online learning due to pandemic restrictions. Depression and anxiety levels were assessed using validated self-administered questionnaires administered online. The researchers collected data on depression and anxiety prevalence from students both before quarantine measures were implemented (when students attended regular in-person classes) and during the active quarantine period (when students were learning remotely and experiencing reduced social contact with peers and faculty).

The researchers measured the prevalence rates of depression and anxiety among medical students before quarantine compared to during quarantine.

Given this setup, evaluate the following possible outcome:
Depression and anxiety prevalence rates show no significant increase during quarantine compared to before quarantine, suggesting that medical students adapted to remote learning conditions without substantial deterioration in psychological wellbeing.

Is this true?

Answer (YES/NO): NO